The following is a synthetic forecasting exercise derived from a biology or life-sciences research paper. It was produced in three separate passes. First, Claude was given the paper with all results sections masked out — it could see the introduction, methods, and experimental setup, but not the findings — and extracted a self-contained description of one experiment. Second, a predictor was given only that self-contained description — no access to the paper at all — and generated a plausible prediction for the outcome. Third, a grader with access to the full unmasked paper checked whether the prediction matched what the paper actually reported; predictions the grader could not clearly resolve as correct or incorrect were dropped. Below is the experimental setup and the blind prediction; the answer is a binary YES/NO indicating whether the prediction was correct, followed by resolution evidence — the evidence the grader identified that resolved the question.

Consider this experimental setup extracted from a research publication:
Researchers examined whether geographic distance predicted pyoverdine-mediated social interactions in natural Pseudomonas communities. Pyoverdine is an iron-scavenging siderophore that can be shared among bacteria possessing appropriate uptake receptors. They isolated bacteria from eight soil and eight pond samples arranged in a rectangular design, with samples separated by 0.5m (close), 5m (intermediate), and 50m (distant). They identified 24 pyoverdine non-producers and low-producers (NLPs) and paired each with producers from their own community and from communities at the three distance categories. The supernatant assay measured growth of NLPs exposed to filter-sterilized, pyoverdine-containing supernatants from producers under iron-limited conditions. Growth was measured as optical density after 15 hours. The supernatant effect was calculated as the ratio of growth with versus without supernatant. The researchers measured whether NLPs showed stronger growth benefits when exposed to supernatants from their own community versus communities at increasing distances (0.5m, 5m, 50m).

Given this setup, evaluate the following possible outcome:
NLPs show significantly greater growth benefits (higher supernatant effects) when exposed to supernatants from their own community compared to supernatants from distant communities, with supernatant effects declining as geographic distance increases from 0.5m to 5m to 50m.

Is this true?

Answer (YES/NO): NO